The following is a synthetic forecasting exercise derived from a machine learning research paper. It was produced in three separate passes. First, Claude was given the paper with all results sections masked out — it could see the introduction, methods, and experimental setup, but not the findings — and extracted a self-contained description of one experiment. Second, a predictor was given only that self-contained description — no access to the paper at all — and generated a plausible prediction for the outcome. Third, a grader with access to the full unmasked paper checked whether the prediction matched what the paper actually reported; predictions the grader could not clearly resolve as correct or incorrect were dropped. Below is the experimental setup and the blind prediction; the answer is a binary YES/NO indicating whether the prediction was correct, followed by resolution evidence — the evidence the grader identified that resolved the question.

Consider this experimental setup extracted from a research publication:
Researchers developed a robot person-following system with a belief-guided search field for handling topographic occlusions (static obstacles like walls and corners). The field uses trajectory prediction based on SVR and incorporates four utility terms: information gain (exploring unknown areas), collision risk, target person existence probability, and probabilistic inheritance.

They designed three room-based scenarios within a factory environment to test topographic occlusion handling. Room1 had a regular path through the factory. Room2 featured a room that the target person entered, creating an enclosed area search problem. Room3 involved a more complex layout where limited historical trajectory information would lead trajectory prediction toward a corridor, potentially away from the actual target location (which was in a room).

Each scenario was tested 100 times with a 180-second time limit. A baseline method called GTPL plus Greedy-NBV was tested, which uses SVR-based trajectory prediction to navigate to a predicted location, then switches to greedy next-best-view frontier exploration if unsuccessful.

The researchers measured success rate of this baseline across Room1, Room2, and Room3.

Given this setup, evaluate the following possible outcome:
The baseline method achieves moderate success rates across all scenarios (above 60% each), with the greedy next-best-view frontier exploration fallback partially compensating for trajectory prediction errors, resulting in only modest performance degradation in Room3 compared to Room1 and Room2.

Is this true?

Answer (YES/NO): NO